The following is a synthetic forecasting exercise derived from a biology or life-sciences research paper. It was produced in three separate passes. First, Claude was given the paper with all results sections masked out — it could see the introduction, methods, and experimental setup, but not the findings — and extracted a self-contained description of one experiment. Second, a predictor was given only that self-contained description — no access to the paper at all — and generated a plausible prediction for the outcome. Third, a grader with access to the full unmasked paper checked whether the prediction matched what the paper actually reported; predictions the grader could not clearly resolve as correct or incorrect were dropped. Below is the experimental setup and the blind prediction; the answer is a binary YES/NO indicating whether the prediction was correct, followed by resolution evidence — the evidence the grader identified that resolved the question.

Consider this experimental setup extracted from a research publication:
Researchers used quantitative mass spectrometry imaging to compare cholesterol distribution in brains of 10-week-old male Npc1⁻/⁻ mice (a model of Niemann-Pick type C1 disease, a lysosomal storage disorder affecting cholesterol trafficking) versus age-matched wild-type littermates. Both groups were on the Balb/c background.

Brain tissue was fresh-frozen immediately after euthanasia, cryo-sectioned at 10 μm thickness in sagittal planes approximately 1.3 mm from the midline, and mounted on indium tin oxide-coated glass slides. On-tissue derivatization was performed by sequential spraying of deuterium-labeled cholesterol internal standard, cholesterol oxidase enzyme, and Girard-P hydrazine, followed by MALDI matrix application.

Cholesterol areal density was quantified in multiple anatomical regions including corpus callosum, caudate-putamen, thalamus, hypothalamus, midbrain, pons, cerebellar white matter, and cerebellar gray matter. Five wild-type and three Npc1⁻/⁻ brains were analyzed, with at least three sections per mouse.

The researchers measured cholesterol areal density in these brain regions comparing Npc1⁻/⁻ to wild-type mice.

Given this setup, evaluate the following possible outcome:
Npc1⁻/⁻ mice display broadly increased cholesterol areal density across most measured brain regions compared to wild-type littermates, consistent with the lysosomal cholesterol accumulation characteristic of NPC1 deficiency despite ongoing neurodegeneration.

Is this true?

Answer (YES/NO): NO